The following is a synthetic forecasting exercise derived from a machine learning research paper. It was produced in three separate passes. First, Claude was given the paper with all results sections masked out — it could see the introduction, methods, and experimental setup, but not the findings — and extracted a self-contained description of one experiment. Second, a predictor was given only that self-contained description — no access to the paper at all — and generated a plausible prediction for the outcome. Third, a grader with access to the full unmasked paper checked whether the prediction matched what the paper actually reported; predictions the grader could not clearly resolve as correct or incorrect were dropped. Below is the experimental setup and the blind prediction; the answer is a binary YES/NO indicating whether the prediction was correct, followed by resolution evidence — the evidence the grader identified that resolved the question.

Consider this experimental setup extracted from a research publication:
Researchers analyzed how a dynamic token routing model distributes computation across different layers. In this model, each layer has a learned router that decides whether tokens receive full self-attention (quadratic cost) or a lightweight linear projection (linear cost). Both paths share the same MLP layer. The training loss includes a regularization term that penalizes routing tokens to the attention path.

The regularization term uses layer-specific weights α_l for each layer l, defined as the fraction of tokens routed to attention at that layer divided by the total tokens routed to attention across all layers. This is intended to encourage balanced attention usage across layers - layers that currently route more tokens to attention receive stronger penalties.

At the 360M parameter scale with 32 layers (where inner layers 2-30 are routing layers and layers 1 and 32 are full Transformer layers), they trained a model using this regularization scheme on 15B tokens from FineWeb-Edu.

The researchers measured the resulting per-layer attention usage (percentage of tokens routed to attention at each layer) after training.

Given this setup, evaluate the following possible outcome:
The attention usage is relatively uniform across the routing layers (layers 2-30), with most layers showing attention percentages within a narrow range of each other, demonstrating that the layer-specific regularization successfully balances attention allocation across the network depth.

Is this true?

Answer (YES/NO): YES